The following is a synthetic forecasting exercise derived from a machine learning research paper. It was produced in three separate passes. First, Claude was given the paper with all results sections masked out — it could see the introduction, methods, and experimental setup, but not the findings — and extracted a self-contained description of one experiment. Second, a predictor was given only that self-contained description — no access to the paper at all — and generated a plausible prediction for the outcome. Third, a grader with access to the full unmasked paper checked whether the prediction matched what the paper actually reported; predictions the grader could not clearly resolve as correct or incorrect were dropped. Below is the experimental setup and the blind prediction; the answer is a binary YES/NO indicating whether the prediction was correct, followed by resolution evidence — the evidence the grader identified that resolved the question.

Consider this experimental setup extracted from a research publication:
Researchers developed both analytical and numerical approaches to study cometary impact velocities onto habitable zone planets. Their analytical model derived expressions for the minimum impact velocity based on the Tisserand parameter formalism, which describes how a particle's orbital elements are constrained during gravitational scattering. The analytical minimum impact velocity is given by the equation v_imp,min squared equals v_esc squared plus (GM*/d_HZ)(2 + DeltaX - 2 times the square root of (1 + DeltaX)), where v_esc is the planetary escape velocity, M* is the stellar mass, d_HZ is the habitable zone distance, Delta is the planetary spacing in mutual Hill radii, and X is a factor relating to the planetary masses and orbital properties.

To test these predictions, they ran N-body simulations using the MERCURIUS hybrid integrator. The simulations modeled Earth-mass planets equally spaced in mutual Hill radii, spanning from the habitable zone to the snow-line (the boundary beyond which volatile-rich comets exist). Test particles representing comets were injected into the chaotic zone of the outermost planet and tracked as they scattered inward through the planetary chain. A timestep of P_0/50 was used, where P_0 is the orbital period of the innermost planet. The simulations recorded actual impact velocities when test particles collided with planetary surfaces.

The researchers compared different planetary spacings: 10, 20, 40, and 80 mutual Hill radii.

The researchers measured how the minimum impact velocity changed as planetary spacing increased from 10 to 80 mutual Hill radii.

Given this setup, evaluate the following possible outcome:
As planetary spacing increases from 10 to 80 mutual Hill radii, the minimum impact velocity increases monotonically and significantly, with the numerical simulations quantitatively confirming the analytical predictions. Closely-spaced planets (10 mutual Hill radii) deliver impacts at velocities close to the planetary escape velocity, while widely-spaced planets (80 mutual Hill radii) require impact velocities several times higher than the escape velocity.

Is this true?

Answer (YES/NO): NO